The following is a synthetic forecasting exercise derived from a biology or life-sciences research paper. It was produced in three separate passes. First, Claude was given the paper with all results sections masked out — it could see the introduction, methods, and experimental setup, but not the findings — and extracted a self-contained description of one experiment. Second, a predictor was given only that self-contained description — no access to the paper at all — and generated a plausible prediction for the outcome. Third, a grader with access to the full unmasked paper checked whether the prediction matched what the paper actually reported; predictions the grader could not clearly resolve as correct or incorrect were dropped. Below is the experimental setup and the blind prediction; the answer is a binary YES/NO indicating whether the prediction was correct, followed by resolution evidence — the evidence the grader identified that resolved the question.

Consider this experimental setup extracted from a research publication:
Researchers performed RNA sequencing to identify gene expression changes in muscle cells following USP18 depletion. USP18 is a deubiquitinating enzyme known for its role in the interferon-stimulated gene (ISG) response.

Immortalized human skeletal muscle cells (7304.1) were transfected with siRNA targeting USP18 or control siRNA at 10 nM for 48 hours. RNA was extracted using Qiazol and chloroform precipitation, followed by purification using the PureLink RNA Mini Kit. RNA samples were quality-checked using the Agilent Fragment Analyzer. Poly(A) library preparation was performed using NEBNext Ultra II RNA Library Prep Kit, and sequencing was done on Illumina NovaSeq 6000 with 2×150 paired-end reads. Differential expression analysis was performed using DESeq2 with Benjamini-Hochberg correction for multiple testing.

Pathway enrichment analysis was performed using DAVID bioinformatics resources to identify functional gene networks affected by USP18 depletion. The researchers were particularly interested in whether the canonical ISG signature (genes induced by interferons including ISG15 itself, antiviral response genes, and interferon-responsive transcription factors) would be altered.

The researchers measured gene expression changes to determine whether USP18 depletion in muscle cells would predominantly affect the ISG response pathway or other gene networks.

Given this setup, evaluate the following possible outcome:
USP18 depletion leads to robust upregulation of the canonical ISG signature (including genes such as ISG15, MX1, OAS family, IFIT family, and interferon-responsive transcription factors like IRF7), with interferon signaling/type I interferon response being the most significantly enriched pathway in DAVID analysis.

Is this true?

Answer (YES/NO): NO